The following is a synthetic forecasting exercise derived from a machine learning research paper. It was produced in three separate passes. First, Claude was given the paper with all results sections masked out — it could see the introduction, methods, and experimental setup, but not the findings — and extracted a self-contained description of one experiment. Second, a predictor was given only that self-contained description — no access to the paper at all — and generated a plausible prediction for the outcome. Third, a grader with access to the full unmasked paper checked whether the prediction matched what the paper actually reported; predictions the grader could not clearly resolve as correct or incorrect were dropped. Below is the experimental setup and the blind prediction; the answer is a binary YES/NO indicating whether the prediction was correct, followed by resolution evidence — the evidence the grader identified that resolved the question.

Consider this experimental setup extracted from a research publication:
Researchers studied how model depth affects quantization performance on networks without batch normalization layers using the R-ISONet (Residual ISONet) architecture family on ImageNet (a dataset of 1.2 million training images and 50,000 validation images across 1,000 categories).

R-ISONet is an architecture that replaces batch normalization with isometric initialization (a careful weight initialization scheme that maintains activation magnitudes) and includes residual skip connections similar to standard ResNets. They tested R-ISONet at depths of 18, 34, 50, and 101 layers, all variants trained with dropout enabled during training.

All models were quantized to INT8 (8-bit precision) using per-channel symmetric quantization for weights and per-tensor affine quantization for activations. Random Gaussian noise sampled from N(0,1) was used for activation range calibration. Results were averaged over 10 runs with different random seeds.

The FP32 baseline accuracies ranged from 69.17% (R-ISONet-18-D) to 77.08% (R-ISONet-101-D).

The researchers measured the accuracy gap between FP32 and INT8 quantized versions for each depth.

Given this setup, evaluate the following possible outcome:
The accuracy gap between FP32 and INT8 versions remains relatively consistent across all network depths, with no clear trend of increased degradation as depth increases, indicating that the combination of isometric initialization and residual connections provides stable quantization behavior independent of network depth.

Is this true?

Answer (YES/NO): YES